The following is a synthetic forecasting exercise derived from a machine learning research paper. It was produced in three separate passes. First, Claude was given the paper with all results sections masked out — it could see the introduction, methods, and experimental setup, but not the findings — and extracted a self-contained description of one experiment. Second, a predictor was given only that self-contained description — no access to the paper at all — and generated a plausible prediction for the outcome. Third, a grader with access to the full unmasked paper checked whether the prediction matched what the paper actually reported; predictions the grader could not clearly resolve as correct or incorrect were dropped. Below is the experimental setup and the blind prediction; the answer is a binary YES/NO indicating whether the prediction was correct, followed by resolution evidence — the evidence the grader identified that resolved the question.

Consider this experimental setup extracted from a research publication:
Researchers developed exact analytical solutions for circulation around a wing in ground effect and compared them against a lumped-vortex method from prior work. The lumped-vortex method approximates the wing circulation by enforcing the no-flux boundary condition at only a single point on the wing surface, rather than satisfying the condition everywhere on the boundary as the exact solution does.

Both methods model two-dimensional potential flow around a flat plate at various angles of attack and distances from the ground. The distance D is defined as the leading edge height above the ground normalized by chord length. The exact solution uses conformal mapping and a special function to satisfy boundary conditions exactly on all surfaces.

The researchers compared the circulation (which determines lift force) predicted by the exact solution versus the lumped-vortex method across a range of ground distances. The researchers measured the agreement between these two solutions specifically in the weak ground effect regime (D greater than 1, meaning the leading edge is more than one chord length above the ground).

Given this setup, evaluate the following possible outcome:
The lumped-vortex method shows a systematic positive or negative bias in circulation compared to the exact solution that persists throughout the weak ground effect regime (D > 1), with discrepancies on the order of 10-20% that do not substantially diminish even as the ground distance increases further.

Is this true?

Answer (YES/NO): NO